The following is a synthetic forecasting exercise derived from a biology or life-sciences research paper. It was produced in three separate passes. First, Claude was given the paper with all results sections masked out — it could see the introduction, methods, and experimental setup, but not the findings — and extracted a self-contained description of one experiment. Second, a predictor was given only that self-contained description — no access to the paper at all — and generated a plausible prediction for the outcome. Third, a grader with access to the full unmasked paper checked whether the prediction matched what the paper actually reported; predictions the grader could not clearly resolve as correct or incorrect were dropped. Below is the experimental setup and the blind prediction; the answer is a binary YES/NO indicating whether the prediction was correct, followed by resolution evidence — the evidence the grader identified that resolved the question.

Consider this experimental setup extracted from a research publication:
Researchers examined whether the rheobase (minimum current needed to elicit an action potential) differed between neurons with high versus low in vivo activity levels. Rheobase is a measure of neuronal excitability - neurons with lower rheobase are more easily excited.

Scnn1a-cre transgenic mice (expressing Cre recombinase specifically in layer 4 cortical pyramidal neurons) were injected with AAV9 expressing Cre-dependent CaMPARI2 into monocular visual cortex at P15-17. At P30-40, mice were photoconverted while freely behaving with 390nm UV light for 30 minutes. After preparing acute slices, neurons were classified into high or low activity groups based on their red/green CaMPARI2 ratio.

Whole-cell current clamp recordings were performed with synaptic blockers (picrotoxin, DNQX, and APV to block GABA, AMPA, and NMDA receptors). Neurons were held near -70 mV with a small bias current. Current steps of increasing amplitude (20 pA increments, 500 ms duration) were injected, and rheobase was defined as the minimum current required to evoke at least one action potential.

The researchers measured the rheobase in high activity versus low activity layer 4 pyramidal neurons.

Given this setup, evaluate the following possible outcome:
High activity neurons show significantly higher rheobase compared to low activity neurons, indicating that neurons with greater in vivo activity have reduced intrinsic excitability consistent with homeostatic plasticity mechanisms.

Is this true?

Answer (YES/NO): NO